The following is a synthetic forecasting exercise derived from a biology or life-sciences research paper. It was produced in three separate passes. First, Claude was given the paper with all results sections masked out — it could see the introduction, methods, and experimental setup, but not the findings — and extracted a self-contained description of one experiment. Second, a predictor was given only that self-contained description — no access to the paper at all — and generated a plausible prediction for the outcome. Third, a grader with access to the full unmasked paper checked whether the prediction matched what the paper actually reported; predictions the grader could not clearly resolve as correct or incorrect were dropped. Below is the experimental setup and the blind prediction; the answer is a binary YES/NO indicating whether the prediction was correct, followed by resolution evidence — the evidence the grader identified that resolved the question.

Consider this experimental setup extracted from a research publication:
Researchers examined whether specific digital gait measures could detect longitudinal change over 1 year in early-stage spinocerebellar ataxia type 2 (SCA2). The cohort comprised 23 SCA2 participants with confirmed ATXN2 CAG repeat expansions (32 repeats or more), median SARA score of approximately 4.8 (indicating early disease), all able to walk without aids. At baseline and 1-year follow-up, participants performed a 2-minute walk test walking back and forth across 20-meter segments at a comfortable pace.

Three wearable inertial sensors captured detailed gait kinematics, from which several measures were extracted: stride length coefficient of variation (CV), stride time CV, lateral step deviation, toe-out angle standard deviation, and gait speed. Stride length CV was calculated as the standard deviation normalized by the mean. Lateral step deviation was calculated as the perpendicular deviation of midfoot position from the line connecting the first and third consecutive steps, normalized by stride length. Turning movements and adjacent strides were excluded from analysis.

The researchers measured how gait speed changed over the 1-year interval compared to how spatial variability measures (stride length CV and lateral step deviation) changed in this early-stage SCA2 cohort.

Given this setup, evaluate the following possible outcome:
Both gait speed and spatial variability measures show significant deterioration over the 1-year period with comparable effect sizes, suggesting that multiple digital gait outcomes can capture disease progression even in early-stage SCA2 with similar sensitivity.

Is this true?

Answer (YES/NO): NO